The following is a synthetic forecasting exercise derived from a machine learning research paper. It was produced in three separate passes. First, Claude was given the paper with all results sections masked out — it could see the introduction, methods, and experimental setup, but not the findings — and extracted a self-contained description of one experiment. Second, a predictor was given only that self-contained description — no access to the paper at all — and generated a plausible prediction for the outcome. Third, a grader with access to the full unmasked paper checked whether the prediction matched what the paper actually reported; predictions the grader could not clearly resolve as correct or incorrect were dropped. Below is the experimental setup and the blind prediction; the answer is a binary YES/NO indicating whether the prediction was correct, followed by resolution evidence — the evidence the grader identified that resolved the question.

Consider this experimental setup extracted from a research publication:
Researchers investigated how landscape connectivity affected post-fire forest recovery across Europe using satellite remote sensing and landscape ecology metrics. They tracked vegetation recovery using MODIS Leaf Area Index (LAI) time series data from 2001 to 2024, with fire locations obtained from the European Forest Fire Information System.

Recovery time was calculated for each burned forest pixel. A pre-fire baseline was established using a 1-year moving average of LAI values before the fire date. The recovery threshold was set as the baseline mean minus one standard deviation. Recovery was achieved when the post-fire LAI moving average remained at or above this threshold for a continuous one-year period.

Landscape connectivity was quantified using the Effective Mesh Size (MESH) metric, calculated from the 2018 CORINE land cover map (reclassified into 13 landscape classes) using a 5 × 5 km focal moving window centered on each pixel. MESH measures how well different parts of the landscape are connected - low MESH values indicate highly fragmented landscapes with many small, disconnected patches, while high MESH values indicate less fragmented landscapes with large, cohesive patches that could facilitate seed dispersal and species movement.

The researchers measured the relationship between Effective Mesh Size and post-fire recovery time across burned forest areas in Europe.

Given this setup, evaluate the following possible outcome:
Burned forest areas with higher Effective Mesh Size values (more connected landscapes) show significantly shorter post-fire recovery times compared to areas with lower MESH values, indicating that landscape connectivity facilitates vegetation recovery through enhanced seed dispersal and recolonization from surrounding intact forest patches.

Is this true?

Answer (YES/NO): NO